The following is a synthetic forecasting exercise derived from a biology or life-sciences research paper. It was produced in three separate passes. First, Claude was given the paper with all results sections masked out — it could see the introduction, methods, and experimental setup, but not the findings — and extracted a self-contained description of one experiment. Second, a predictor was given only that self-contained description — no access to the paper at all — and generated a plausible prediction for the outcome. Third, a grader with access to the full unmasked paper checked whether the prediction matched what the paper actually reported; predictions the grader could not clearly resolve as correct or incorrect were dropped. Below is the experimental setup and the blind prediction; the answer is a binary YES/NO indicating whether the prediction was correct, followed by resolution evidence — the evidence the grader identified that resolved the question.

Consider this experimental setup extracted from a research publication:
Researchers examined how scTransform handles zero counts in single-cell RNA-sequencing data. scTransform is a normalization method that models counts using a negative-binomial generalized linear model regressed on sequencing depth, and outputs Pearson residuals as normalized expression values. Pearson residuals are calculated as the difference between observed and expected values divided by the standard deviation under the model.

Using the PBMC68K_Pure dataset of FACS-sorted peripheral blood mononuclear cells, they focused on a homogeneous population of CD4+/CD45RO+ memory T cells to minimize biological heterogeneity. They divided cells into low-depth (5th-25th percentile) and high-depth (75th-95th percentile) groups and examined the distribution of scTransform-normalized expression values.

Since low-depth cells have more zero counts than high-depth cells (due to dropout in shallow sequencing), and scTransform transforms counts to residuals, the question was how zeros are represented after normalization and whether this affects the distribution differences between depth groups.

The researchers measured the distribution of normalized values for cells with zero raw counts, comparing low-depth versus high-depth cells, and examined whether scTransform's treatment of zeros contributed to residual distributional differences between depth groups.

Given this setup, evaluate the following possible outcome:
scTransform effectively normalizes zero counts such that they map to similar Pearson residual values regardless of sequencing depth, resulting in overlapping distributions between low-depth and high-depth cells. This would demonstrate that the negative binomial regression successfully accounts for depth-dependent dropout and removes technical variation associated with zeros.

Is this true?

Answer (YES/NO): NO